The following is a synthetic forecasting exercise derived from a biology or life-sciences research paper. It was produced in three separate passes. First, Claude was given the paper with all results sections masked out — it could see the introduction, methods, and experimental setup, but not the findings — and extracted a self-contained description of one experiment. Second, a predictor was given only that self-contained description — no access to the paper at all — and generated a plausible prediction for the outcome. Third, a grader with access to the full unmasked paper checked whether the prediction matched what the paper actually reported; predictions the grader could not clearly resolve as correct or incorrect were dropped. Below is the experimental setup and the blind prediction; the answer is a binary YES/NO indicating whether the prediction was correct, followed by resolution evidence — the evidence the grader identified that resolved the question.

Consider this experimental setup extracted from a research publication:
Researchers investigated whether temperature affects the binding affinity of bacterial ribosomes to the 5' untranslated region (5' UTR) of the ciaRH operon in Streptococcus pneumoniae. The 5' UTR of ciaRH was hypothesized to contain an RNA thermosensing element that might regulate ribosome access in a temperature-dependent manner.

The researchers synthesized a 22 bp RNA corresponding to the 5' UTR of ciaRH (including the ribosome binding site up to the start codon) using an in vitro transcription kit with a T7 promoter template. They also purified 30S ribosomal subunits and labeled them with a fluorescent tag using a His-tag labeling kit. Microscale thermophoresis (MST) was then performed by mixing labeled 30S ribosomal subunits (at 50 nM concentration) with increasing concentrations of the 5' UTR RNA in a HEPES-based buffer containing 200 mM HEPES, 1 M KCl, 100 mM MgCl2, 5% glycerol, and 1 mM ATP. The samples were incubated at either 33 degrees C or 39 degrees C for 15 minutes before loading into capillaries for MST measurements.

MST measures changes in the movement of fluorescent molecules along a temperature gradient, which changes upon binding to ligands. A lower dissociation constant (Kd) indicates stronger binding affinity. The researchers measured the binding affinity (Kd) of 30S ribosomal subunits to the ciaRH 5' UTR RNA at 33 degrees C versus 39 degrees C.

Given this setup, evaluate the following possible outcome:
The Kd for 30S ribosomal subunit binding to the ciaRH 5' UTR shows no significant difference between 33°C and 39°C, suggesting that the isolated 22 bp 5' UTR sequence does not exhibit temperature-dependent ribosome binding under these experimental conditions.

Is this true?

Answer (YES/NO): NO